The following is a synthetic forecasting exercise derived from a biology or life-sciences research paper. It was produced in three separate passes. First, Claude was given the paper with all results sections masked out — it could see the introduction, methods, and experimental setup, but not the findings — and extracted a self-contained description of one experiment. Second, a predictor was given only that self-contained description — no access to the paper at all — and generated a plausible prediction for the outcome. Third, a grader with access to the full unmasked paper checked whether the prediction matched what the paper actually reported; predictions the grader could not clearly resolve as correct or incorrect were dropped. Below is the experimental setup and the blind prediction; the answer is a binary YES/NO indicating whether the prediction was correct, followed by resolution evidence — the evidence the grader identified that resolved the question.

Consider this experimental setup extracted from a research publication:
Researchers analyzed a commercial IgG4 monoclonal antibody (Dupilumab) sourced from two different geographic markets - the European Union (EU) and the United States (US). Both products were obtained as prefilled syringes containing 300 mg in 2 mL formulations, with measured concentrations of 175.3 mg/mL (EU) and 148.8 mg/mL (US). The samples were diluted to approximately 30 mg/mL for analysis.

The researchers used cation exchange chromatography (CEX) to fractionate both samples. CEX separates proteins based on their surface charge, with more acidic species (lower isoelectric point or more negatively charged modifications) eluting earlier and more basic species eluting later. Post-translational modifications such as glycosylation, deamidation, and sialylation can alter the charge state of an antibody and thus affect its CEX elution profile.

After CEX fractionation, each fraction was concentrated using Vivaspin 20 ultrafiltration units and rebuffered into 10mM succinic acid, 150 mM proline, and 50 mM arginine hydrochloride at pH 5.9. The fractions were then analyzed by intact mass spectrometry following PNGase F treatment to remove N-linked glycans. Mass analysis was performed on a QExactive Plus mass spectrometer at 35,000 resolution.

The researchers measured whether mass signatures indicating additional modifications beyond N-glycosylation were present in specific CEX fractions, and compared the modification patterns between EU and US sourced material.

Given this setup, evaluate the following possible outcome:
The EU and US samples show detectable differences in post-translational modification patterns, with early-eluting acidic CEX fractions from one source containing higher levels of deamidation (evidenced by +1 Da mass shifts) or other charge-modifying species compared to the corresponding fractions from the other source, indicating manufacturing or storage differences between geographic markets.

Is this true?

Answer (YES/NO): NO